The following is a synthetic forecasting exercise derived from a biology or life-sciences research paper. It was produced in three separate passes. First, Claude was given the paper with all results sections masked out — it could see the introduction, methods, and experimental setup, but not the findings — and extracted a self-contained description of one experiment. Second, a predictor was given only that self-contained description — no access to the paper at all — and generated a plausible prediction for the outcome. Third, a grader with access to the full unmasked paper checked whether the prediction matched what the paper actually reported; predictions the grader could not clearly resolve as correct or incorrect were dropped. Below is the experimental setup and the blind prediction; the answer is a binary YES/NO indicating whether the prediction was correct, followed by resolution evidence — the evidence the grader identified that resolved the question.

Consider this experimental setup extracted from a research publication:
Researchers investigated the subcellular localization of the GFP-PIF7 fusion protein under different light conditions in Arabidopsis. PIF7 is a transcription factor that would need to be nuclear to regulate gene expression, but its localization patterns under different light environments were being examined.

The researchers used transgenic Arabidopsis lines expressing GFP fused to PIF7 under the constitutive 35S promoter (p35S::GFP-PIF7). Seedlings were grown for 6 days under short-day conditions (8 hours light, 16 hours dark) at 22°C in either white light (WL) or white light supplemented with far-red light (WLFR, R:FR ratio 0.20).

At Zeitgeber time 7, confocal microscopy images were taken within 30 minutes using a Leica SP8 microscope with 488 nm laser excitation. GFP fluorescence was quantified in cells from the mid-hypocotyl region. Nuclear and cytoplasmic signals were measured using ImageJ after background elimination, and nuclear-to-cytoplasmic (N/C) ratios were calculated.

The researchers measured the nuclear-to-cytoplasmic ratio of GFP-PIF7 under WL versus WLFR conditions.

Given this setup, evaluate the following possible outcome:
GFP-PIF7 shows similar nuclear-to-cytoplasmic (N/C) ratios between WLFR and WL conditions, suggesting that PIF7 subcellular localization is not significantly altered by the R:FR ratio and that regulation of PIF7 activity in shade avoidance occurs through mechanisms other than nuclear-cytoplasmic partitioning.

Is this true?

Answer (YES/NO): NO